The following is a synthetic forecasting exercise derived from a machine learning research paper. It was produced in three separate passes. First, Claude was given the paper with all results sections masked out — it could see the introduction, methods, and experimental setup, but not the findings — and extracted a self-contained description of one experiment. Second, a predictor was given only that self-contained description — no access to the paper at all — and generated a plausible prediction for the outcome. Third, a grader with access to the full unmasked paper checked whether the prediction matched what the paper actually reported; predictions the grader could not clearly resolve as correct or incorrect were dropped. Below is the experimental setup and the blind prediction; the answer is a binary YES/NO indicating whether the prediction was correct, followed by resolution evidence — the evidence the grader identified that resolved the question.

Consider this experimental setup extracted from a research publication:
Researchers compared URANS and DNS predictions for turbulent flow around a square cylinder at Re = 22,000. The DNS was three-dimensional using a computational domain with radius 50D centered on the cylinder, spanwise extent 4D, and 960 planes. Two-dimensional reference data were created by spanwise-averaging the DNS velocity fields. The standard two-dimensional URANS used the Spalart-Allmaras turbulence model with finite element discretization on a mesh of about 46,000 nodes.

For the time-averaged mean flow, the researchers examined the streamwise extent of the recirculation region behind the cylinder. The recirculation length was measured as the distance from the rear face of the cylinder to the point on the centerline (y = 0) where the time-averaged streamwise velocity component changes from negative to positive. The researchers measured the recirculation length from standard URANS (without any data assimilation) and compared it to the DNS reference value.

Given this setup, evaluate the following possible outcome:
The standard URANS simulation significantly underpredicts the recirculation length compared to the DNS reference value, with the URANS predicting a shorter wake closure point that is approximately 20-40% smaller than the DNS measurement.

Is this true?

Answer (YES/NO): NO